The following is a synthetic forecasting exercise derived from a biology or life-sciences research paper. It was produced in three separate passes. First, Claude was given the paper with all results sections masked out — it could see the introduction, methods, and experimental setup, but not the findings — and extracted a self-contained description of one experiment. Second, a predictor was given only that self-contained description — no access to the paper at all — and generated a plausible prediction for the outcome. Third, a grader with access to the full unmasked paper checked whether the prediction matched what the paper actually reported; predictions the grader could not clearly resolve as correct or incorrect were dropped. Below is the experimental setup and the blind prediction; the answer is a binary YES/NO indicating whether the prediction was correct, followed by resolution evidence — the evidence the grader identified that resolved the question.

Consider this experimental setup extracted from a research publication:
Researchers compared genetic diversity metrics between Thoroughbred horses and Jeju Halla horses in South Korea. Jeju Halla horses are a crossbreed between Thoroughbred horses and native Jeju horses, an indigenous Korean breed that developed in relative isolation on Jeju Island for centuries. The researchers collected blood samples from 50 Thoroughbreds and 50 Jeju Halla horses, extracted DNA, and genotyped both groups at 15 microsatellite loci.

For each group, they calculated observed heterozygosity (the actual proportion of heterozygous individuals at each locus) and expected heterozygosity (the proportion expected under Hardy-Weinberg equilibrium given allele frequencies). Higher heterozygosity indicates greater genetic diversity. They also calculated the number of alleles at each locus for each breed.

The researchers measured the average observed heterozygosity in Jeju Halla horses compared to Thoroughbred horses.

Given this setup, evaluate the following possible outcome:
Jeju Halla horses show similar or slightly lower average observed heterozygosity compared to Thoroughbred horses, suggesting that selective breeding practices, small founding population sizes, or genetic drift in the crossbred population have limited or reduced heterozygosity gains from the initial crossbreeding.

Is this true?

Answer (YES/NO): NO